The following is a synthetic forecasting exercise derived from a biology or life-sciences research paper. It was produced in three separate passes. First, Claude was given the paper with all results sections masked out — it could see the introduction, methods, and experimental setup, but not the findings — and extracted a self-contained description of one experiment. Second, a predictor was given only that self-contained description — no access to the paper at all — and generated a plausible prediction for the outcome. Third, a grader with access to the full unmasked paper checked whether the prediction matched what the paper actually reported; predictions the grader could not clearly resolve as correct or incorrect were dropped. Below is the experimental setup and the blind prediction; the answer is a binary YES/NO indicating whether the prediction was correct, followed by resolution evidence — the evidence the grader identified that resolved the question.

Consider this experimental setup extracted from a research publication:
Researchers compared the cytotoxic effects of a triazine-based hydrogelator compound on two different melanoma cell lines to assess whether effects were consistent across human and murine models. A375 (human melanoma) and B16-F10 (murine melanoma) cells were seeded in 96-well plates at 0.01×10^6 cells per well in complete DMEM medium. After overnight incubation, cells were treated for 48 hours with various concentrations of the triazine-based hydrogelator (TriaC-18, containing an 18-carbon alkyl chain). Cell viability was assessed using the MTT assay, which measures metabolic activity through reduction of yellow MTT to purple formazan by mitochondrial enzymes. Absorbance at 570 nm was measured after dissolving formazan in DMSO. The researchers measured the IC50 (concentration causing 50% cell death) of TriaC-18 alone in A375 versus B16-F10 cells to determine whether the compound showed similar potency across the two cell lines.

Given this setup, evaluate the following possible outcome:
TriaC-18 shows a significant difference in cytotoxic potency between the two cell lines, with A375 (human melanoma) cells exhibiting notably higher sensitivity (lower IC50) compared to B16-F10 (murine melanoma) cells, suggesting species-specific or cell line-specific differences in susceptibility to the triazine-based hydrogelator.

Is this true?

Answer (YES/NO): NO